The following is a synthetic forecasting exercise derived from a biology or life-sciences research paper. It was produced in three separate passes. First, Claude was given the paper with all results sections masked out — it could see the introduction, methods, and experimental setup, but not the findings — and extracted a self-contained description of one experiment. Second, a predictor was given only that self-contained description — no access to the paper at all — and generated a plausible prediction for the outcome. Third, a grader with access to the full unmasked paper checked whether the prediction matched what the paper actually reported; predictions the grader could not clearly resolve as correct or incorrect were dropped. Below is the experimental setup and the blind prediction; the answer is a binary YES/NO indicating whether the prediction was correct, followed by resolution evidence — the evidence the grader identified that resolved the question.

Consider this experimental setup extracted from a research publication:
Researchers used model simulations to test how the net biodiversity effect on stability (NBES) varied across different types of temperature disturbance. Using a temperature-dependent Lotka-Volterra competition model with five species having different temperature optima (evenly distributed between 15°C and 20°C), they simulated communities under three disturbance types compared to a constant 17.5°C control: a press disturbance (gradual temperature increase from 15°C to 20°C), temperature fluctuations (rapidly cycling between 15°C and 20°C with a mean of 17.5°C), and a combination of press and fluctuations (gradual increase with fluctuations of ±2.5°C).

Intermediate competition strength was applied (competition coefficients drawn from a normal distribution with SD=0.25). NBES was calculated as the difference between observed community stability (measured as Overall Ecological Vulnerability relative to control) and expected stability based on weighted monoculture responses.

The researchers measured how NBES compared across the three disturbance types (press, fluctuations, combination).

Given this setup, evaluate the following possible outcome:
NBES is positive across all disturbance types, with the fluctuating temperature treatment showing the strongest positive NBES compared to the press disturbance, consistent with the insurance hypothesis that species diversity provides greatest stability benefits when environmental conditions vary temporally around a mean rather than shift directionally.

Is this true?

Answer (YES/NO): NO